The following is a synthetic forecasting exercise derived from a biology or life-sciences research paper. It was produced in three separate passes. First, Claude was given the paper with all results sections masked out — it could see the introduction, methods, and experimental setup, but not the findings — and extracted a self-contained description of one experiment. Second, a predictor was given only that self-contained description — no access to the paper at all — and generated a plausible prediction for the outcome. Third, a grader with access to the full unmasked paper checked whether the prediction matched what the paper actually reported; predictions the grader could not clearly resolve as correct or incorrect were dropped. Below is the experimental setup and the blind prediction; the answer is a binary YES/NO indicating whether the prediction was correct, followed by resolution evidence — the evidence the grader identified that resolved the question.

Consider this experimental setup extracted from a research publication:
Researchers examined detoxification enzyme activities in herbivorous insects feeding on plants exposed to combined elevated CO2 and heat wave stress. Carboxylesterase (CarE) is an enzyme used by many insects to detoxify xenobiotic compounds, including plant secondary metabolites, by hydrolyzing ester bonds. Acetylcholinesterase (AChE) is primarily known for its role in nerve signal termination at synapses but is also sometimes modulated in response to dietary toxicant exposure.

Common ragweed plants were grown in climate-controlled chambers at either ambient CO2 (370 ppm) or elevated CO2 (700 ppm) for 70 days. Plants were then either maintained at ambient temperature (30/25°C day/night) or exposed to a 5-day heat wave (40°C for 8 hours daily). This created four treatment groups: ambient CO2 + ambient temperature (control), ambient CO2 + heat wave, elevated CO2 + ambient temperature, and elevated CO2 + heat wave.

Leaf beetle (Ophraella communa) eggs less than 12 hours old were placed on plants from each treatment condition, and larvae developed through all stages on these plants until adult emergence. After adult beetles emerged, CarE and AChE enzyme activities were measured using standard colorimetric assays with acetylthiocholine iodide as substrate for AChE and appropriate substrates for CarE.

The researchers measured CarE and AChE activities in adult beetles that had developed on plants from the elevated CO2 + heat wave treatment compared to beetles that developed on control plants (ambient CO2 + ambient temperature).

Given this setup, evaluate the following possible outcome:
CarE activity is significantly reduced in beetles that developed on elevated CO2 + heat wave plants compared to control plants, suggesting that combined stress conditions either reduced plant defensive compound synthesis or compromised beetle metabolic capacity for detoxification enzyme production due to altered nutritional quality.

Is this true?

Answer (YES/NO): NO